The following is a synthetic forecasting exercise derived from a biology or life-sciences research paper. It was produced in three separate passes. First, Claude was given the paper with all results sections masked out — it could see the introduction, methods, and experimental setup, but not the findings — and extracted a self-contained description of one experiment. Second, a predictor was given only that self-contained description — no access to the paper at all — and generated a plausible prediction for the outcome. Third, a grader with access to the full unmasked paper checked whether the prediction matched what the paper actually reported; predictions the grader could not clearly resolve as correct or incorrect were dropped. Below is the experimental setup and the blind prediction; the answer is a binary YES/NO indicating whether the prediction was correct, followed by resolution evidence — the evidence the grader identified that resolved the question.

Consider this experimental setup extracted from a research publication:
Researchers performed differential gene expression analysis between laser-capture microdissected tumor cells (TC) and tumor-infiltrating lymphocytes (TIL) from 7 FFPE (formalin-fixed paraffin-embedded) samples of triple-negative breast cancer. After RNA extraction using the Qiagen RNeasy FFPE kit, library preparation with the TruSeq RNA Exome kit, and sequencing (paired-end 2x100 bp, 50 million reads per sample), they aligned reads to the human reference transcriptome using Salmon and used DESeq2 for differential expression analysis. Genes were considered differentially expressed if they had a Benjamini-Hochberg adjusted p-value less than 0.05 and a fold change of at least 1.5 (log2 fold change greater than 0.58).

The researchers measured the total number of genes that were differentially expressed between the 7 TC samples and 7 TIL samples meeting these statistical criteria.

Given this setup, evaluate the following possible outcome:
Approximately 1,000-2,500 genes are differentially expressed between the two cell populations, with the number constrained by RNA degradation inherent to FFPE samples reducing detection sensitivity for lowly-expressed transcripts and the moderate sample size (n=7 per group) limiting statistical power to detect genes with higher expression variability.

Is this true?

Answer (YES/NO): YES